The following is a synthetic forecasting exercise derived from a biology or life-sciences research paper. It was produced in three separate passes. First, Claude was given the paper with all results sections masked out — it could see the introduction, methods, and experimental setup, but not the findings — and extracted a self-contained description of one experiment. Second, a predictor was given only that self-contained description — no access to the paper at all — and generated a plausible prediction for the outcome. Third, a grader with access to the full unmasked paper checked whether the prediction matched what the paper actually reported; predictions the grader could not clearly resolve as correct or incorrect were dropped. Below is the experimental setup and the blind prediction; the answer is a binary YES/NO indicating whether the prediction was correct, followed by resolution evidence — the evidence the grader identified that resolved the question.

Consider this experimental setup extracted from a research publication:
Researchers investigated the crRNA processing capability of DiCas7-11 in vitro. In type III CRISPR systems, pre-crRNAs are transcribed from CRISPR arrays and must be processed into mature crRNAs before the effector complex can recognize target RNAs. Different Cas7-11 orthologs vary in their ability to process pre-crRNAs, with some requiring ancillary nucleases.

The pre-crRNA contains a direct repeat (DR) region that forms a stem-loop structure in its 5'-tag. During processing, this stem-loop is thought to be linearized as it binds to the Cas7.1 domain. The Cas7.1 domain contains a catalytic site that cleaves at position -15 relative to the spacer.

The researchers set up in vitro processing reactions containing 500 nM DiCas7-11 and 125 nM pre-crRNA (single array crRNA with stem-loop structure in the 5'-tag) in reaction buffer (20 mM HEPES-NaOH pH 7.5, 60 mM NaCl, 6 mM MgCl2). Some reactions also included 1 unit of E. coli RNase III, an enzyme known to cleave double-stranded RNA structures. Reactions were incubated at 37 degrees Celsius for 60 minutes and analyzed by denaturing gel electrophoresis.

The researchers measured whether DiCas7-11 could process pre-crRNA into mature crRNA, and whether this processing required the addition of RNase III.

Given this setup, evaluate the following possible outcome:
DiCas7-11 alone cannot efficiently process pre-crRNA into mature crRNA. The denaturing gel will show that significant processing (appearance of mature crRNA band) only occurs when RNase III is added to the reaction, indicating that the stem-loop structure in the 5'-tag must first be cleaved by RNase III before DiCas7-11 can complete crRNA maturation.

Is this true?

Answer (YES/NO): NO